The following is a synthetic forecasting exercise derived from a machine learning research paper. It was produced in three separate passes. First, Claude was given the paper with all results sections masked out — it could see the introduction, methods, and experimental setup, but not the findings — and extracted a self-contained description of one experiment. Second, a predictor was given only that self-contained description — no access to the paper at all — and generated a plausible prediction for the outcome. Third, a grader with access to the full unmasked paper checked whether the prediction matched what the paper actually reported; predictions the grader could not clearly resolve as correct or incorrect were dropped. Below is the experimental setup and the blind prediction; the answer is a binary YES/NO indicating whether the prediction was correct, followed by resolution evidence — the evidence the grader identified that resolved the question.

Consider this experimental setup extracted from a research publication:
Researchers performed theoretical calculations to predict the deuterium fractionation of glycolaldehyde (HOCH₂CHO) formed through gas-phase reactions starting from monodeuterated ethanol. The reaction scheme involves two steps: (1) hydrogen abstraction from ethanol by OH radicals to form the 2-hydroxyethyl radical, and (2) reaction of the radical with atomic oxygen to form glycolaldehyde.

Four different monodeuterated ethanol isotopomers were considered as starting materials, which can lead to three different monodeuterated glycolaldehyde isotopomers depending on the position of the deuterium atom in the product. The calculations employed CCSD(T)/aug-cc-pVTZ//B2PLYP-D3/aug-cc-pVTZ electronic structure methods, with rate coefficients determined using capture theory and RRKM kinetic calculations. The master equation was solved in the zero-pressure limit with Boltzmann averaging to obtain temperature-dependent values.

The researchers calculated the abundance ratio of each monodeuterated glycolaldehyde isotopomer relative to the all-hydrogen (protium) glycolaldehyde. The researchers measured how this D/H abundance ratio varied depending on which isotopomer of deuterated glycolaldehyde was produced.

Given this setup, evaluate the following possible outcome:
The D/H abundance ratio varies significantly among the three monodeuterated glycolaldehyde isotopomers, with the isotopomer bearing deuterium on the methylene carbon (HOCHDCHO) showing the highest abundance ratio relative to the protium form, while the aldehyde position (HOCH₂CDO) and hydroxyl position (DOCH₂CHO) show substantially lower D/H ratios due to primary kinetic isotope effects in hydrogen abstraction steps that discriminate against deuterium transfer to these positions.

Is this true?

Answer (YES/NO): NO